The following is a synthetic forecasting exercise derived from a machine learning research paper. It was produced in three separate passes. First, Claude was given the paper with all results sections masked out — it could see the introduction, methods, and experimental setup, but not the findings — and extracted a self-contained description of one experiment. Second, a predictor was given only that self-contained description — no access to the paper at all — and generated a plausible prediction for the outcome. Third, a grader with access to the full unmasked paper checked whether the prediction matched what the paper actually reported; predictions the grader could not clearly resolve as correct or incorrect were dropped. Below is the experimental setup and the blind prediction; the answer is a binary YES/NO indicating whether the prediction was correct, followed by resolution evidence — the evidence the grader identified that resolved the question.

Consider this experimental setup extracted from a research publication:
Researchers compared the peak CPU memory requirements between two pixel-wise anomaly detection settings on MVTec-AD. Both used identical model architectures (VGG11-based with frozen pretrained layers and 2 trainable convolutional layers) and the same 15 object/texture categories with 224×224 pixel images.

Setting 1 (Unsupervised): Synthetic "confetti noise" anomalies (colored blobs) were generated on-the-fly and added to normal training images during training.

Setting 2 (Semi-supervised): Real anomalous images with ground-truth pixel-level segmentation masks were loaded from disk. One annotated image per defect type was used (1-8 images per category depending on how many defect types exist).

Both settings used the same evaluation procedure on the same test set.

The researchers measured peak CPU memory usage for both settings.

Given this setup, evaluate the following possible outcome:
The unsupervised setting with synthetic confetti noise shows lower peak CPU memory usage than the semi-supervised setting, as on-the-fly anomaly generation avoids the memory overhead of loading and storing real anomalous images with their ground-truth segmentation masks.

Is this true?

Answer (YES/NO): NO